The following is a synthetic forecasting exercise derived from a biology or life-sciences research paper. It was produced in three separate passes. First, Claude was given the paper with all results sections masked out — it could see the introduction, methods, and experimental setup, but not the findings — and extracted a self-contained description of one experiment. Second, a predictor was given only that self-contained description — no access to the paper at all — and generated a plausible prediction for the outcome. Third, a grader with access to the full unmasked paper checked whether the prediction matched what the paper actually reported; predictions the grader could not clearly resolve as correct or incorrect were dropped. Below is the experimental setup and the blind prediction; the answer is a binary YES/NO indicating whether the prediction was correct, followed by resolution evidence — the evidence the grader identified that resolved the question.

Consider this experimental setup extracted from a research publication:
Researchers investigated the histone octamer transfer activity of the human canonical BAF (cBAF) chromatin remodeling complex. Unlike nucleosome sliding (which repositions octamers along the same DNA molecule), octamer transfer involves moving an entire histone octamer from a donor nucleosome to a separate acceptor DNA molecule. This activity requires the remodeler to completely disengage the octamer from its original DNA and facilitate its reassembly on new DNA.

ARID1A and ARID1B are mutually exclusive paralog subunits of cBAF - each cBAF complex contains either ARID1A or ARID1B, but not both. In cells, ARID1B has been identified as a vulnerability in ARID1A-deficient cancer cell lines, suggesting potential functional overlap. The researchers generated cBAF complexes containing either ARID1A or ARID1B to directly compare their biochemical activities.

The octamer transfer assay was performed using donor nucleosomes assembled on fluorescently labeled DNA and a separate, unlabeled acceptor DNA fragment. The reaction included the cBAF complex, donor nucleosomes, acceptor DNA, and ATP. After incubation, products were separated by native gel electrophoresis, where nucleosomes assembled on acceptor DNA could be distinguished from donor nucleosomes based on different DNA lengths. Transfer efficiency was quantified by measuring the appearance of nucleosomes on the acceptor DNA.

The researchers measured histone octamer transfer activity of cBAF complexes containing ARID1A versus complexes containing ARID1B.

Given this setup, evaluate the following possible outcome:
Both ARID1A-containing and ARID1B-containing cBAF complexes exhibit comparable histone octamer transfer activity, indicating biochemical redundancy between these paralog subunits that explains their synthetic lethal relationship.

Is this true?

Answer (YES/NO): YES